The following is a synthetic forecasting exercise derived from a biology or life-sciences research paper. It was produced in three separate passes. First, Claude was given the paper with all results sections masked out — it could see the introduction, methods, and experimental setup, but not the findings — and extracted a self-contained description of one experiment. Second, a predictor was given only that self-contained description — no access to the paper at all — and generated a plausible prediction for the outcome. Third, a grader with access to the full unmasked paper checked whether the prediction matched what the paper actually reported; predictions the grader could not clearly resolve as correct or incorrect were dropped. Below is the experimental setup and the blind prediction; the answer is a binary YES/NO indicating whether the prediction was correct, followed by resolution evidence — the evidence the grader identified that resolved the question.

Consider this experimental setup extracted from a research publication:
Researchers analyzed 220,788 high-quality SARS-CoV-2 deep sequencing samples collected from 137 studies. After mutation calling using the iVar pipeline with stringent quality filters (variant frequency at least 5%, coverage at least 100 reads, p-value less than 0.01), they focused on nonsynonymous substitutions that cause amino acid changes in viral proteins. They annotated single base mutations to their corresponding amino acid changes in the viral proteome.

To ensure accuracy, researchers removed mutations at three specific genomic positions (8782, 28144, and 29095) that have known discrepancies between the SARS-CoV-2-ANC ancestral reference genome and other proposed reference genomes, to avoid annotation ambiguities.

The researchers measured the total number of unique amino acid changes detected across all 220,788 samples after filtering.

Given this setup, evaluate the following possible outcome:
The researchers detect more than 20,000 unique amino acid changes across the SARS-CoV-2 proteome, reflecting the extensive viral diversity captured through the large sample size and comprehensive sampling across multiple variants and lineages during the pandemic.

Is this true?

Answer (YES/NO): YES